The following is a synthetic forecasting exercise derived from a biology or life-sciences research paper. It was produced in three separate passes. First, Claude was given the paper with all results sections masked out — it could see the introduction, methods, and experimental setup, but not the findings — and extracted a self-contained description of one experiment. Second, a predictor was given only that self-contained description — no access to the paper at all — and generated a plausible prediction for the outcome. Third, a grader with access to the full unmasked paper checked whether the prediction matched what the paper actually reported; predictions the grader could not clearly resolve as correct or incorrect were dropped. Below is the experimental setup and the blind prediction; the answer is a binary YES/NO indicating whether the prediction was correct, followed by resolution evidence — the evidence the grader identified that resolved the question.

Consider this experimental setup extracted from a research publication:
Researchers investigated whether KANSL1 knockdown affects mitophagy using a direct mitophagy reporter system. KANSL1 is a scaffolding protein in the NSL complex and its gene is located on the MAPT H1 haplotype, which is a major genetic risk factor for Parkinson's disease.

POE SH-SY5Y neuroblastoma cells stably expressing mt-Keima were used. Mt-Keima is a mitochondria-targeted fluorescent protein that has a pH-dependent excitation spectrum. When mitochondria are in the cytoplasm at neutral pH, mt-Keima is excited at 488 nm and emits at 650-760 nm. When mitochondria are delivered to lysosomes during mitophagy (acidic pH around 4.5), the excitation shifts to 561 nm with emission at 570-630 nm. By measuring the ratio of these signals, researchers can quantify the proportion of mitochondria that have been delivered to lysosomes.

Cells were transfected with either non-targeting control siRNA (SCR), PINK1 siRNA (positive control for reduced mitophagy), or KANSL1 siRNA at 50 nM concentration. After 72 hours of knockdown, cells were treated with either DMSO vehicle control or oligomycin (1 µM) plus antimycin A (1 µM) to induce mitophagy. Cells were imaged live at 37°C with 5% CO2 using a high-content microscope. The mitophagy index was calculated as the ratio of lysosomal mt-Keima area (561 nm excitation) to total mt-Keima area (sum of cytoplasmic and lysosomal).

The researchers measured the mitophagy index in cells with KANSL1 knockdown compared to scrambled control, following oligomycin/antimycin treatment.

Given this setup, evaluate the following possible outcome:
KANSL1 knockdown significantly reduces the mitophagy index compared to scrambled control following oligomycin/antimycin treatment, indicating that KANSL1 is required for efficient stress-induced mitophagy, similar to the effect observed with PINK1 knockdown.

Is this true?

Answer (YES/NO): YES